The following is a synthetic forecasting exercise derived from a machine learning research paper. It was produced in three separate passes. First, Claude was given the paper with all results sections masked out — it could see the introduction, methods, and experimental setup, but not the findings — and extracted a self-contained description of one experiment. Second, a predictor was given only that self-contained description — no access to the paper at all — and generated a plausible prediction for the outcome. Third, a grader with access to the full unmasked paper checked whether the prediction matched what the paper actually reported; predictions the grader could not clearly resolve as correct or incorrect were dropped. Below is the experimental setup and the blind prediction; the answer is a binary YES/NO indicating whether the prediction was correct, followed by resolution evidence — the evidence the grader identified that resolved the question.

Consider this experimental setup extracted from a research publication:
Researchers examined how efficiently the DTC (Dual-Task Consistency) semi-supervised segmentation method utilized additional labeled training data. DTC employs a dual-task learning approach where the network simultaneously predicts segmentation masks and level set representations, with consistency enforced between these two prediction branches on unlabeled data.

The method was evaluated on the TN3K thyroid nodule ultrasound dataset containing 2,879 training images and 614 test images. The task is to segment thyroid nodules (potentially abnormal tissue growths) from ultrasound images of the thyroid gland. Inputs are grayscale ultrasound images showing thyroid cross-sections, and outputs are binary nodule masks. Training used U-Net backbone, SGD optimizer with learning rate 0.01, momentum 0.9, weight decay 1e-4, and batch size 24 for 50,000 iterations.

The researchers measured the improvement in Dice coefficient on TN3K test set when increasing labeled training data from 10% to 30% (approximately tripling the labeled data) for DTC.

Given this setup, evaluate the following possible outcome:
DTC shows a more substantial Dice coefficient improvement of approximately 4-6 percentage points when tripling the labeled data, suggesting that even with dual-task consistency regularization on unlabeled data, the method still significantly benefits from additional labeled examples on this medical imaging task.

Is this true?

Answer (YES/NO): NO